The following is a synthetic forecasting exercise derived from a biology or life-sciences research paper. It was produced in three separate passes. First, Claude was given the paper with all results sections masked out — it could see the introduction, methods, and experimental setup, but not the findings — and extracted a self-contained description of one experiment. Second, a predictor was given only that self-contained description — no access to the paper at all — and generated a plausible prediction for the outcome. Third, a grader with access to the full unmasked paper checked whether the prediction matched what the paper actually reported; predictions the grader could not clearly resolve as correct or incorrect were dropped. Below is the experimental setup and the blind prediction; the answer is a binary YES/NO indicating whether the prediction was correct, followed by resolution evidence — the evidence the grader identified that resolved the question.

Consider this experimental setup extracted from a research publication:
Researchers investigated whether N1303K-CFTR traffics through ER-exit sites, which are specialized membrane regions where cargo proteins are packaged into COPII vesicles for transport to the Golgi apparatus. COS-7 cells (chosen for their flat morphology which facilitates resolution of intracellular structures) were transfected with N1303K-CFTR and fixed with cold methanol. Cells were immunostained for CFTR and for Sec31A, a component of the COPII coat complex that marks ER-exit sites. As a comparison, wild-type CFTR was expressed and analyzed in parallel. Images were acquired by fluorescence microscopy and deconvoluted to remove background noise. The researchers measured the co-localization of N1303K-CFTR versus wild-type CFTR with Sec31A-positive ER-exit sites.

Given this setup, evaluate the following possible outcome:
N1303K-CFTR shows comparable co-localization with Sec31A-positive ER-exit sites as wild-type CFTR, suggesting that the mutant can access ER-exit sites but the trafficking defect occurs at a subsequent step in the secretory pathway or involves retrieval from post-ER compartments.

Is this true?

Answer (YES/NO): NO